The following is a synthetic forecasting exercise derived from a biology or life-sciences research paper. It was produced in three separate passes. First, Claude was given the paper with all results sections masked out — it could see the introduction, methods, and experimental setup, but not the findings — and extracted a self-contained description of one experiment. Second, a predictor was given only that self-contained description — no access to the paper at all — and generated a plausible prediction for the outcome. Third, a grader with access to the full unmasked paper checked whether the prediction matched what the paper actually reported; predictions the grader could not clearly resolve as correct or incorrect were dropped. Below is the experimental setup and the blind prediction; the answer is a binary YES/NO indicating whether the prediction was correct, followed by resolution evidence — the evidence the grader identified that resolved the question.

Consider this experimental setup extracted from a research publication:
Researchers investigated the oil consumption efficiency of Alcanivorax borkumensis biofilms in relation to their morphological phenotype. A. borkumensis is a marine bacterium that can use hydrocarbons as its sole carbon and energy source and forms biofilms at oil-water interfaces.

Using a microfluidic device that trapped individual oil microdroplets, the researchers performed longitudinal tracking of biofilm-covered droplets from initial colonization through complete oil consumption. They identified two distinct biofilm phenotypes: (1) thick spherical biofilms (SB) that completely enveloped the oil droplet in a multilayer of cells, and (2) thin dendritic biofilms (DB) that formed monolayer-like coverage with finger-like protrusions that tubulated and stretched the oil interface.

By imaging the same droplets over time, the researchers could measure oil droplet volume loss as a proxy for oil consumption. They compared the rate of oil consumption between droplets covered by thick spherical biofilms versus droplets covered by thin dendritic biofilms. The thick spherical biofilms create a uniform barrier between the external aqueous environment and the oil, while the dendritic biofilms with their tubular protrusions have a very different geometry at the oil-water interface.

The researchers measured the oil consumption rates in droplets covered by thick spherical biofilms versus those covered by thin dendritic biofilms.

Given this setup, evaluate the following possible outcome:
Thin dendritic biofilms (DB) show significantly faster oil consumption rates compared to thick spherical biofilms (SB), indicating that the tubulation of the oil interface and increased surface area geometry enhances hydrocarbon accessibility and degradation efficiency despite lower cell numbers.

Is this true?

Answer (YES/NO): NO